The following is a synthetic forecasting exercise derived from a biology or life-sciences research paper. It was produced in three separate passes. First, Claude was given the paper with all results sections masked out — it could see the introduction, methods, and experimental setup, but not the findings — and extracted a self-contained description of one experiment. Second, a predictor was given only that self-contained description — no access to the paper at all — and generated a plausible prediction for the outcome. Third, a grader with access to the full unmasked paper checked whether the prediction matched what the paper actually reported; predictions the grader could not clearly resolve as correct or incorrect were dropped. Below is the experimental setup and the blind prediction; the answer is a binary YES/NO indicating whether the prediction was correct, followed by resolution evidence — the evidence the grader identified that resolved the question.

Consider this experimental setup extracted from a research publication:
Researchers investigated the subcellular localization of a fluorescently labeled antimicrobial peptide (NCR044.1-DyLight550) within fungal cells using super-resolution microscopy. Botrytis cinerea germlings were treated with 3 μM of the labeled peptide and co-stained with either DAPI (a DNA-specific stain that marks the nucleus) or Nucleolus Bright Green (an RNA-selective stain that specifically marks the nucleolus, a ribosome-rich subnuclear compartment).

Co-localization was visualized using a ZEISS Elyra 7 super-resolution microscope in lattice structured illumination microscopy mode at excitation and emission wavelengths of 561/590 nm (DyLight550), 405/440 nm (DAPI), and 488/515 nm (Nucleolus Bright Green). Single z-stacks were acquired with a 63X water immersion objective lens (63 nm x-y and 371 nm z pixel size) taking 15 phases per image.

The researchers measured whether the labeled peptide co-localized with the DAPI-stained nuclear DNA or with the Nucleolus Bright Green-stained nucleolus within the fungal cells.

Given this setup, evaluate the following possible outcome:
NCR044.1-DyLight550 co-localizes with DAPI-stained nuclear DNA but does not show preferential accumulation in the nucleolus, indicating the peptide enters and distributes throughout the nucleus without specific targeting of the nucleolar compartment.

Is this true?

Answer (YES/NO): NO